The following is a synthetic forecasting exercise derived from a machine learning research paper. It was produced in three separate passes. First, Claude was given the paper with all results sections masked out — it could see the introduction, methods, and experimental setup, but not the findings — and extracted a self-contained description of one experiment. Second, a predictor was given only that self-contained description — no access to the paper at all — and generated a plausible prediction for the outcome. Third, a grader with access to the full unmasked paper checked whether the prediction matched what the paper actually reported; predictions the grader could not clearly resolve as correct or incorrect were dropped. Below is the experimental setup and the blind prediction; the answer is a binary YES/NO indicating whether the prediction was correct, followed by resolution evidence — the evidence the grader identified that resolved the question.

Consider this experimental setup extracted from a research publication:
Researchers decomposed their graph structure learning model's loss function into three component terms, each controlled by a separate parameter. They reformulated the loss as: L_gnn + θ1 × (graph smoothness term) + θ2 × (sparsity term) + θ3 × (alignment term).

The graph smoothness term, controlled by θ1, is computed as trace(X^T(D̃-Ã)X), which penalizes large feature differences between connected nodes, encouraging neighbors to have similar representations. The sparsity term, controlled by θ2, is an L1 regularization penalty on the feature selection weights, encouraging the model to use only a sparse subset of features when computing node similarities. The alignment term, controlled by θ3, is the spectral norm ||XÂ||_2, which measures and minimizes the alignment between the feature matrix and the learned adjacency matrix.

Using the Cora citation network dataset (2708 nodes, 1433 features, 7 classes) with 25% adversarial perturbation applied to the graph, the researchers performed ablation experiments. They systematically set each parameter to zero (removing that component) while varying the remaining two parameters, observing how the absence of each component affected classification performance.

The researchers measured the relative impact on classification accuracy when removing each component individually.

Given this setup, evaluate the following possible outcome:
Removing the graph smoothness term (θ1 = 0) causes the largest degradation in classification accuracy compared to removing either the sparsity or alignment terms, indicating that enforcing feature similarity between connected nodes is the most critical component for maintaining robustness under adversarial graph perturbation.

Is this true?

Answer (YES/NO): YES